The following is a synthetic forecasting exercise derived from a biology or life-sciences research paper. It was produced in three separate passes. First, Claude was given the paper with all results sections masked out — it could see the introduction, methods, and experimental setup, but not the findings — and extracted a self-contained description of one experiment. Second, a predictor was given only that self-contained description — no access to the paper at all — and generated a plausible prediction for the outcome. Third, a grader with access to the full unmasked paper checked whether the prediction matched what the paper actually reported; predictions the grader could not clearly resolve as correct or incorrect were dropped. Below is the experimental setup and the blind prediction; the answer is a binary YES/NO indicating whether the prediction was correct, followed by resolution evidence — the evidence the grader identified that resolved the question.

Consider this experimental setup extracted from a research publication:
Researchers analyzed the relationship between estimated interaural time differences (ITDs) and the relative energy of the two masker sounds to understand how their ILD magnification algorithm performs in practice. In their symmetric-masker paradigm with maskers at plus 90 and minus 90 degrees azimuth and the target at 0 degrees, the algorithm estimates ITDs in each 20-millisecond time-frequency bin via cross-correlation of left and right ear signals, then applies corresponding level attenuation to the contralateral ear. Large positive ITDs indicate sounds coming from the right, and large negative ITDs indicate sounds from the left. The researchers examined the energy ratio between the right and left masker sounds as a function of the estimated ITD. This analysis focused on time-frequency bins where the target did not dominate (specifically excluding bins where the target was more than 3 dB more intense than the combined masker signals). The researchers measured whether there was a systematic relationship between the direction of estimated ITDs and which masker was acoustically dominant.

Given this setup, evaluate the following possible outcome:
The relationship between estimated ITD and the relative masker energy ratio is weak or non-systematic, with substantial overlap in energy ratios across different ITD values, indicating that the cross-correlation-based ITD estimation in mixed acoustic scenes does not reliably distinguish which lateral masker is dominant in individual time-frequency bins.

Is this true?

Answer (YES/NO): NO